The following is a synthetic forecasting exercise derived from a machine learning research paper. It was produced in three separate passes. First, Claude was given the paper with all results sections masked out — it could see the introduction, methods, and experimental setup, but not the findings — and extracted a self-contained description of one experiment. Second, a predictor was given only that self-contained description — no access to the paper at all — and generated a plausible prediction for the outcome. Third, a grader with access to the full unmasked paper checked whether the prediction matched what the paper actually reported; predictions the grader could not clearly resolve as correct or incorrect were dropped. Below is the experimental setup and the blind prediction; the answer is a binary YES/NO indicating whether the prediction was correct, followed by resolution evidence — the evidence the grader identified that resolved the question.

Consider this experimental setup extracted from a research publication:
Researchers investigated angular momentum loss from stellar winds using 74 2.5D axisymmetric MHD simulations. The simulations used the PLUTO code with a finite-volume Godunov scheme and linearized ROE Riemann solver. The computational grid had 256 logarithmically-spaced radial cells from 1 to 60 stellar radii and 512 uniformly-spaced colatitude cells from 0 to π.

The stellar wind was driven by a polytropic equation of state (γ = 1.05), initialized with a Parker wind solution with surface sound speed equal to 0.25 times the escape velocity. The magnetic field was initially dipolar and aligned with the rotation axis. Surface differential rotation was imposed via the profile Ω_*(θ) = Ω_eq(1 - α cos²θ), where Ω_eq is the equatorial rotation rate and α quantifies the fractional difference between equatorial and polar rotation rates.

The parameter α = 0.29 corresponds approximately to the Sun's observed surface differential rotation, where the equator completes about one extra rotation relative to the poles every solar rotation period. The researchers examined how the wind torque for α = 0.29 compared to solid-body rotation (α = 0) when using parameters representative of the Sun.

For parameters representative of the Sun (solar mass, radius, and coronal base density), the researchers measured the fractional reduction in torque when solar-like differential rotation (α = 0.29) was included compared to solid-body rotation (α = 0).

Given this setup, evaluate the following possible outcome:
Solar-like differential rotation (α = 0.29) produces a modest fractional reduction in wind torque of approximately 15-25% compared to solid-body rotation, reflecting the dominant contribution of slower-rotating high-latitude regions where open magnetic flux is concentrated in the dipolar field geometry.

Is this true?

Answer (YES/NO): YES